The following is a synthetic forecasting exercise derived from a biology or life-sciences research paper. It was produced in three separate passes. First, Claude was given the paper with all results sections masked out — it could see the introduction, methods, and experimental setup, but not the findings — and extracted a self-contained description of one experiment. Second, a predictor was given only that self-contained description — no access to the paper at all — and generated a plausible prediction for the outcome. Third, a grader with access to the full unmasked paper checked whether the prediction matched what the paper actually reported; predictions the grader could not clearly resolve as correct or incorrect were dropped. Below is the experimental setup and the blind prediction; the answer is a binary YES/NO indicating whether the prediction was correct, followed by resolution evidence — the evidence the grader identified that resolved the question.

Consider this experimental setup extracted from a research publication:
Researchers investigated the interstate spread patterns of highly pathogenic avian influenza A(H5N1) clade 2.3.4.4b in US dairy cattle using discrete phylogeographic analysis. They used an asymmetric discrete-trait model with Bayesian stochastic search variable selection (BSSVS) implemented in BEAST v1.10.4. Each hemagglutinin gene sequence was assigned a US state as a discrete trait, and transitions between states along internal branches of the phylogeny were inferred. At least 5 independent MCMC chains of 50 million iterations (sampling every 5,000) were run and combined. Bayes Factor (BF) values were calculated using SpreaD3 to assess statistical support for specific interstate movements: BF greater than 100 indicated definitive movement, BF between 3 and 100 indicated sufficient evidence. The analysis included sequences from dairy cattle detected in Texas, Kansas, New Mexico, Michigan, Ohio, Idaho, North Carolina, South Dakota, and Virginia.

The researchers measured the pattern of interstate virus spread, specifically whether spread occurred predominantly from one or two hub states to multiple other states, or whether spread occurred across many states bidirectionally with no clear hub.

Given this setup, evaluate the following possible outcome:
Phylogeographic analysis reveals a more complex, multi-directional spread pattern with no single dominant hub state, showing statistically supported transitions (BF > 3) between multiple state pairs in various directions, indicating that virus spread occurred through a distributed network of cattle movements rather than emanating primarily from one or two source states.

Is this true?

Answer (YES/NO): NO